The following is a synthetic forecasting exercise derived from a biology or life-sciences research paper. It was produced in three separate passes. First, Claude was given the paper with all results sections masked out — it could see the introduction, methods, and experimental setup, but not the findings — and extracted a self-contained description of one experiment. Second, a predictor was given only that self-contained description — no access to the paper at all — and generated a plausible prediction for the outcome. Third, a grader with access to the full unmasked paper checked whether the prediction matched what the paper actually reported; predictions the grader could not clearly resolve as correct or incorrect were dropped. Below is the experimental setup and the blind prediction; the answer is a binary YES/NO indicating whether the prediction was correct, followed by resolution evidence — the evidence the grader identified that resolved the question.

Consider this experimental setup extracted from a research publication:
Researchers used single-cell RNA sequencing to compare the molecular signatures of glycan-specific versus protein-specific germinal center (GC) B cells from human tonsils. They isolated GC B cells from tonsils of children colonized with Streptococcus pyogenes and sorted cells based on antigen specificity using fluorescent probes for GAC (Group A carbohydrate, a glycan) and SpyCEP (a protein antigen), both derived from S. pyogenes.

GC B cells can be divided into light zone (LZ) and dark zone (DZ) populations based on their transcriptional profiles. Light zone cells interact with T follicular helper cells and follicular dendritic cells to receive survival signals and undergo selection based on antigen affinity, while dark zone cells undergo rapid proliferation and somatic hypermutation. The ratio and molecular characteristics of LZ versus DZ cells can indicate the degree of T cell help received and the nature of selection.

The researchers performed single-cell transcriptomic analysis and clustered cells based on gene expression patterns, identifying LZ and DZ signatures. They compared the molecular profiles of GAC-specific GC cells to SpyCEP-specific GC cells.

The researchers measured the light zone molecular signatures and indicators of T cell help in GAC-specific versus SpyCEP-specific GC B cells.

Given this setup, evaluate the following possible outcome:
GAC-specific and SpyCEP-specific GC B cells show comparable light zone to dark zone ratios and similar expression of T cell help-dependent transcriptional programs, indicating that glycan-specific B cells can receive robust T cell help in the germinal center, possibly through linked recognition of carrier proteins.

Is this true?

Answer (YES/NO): NO